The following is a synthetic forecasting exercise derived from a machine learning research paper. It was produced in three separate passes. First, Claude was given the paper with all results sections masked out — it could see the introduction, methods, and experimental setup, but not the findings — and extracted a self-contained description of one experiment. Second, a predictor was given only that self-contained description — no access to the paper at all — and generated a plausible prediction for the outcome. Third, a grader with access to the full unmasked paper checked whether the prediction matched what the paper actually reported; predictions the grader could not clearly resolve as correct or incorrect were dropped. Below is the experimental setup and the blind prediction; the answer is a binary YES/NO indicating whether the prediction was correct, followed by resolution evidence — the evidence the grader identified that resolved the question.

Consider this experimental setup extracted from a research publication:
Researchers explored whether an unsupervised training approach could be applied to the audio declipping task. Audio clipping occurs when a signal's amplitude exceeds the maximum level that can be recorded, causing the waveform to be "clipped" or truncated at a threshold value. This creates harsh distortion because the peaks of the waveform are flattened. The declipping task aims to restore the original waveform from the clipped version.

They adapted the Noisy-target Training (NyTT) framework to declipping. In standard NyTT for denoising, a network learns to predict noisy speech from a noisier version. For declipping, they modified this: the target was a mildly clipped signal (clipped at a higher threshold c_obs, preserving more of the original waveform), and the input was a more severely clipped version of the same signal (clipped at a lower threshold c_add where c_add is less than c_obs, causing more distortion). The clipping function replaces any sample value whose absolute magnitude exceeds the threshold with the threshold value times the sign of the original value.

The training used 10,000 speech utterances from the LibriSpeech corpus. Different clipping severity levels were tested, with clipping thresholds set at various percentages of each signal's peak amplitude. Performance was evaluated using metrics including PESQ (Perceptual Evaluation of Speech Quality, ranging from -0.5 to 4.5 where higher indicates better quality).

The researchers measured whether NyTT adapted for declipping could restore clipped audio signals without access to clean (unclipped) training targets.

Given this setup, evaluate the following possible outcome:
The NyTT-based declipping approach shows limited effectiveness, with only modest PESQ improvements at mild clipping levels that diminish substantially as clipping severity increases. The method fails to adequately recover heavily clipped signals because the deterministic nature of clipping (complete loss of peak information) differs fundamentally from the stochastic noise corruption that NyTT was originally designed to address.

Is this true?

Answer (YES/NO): NO